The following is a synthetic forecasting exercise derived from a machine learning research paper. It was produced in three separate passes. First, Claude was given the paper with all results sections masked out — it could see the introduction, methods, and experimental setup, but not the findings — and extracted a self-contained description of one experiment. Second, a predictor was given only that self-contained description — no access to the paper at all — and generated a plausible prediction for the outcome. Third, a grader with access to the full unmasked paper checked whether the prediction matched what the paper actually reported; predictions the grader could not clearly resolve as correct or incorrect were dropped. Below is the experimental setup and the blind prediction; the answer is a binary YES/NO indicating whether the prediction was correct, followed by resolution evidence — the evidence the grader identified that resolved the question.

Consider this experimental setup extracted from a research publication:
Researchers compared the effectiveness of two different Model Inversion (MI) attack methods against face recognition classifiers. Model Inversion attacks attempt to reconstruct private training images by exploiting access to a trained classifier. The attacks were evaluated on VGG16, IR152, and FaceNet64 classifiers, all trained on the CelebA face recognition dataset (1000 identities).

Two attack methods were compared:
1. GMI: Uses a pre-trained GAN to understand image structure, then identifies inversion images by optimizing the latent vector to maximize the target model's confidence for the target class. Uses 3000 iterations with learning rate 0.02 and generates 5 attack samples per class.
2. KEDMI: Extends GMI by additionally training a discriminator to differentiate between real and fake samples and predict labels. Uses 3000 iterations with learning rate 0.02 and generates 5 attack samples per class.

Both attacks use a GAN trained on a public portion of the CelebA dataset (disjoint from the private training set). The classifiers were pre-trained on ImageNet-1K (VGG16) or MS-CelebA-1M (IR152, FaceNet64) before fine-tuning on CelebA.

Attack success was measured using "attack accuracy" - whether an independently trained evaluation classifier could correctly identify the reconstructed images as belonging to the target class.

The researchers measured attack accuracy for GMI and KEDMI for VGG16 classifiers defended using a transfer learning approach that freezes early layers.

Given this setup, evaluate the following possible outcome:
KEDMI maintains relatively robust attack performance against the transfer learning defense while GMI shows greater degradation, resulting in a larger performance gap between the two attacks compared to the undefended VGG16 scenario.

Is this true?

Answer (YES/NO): NO